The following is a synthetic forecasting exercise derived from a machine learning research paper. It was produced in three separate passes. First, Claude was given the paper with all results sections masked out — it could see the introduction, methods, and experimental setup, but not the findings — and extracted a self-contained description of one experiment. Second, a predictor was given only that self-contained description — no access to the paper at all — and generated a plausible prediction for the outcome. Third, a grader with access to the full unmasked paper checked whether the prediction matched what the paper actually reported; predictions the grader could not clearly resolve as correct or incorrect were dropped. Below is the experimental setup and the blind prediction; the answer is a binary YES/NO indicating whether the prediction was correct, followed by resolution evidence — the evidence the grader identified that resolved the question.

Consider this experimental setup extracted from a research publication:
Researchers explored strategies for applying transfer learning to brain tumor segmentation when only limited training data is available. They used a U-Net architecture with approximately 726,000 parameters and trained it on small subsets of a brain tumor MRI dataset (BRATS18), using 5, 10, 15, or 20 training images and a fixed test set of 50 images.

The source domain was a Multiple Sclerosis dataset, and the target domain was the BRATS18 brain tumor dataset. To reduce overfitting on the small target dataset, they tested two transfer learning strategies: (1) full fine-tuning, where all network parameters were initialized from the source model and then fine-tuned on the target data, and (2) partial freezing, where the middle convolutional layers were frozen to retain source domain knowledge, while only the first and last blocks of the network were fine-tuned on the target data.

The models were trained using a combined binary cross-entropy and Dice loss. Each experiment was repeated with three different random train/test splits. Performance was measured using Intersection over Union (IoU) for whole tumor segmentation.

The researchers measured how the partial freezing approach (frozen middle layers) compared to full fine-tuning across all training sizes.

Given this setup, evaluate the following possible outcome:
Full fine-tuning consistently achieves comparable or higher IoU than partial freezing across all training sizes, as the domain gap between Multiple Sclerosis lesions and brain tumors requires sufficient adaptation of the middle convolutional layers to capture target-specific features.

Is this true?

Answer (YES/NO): YES